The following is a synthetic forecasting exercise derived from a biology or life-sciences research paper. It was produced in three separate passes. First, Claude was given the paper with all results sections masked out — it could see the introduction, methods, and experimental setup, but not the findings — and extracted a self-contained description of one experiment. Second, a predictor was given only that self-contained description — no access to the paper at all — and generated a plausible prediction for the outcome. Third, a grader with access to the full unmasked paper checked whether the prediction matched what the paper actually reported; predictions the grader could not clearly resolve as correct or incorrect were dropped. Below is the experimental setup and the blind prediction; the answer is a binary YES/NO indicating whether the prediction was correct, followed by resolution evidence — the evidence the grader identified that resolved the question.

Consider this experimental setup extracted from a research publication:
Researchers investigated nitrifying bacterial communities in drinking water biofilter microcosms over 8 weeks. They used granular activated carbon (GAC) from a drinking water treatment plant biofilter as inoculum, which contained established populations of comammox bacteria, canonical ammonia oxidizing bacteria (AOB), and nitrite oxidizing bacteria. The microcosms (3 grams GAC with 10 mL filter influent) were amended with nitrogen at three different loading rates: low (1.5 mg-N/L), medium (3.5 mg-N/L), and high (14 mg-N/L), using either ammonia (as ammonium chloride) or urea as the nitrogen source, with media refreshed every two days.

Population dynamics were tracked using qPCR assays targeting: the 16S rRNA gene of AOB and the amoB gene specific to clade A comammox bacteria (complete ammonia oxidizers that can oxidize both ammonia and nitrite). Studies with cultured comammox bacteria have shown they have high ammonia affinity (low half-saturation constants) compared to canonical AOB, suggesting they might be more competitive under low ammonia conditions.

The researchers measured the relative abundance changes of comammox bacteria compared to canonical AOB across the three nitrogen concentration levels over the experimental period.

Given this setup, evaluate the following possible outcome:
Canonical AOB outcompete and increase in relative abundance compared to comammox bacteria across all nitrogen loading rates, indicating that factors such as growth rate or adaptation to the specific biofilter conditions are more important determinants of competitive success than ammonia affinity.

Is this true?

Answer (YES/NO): NO